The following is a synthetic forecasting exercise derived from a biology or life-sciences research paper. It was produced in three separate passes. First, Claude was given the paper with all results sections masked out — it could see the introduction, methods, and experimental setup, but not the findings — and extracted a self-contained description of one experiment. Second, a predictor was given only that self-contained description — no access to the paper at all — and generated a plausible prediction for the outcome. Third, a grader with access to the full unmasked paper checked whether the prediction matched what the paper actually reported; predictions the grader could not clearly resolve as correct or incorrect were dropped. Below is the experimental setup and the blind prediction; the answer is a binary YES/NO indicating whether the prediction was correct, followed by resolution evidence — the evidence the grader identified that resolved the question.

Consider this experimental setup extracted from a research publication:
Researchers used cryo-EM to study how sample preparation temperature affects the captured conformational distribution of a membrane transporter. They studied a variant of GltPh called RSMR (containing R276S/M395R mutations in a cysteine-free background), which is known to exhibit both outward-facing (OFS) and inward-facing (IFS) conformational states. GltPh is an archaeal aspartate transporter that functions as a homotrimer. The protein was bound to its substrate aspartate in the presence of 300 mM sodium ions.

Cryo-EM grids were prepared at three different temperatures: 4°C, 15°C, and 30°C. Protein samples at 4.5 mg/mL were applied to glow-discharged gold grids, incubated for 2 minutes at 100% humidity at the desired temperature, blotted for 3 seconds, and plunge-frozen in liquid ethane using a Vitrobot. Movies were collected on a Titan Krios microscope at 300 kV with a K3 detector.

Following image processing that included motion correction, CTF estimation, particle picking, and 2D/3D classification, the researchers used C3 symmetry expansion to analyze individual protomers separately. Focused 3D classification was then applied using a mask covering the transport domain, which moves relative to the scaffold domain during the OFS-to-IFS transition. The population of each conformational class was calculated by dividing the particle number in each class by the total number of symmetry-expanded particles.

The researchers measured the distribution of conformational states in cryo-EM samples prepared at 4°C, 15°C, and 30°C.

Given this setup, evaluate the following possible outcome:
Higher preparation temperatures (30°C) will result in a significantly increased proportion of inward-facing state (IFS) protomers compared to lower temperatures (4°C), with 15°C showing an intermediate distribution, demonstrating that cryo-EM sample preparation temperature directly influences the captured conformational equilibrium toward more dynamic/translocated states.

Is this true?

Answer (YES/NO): NO